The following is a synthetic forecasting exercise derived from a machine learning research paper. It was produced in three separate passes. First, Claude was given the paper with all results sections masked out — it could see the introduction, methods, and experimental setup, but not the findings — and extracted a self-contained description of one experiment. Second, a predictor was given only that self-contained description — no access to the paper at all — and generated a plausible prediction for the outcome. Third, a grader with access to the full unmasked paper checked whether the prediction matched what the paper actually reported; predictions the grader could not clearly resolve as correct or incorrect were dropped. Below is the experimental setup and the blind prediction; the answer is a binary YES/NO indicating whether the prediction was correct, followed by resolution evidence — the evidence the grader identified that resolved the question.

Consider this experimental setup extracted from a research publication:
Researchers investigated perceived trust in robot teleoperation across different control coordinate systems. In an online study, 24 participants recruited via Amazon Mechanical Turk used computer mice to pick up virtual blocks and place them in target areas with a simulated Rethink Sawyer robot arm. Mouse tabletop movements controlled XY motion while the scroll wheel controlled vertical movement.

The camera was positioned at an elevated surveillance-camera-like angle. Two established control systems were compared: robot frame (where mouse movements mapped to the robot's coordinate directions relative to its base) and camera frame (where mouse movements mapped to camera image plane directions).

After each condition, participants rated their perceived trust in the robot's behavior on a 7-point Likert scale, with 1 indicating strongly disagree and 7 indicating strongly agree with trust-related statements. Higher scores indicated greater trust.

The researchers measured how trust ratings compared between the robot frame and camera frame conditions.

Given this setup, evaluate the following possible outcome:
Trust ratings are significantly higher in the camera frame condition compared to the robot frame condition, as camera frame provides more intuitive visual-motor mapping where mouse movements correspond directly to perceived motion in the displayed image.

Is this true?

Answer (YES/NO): NO